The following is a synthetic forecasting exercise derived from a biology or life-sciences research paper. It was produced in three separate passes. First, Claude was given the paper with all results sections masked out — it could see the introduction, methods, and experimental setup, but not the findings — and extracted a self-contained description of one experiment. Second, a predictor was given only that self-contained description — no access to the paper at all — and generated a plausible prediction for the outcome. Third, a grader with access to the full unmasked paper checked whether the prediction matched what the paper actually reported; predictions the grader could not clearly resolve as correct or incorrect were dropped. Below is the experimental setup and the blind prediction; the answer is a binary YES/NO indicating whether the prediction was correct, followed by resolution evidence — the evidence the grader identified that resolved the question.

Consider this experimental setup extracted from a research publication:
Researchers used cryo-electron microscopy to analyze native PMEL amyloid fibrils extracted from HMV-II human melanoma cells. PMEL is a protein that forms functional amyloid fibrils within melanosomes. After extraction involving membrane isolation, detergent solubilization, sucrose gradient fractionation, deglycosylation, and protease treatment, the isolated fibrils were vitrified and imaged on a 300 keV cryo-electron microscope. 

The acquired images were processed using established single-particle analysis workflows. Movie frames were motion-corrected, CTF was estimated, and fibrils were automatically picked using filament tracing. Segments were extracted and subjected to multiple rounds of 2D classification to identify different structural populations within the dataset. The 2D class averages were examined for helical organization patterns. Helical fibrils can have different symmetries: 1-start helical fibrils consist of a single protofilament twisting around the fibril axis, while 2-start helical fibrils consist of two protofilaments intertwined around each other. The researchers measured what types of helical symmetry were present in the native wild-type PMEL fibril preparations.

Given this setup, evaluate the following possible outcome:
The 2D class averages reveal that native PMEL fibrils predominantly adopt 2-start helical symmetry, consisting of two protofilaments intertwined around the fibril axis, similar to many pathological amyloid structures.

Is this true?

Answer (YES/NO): NO